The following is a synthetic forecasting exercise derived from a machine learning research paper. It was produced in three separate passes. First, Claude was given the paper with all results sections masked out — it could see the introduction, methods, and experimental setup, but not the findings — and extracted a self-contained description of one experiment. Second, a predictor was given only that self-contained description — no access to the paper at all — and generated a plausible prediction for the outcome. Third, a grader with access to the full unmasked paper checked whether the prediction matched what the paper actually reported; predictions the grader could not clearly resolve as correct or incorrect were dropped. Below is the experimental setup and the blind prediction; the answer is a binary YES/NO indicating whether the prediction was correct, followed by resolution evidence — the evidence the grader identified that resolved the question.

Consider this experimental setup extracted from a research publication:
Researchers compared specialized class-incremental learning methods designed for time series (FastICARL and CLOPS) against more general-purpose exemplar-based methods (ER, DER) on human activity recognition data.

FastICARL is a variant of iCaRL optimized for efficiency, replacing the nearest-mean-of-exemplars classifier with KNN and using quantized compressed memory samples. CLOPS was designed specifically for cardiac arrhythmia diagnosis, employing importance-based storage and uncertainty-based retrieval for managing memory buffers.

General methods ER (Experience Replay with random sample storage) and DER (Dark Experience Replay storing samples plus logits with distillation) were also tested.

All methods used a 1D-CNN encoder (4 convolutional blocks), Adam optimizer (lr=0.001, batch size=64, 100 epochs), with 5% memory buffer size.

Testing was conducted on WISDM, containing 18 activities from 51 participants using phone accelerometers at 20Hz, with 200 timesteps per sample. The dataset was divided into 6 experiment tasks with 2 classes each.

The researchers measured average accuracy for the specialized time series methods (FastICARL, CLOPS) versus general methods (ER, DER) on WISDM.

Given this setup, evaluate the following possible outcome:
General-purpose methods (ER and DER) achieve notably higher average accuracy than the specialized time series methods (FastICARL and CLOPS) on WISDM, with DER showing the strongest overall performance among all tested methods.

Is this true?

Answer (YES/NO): NO